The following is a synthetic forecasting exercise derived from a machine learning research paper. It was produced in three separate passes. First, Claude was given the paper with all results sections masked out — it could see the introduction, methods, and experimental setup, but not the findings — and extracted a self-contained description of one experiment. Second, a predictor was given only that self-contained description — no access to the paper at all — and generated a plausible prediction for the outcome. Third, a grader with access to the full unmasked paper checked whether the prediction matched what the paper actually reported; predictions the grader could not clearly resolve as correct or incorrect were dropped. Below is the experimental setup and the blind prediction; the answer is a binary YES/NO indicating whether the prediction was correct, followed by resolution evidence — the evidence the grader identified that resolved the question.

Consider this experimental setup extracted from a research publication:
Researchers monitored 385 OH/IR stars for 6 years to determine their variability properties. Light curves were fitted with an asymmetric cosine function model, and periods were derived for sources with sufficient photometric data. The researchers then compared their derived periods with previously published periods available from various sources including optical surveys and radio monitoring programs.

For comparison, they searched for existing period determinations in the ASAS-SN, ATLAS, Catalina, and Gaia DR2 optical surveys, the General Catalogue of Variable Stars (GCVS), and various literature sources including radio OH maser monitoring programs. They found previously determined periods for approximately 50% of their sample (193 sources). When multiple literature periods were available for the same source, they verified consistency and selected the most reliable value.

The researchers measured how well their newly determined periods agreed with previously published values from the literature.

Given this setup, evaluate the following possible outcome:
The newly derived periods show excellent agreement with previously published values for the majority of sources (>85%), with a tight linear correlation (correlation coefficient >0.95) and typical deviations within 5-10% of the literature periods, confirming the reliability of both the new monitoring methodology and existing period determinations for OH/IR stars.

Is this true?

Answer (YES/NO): NO